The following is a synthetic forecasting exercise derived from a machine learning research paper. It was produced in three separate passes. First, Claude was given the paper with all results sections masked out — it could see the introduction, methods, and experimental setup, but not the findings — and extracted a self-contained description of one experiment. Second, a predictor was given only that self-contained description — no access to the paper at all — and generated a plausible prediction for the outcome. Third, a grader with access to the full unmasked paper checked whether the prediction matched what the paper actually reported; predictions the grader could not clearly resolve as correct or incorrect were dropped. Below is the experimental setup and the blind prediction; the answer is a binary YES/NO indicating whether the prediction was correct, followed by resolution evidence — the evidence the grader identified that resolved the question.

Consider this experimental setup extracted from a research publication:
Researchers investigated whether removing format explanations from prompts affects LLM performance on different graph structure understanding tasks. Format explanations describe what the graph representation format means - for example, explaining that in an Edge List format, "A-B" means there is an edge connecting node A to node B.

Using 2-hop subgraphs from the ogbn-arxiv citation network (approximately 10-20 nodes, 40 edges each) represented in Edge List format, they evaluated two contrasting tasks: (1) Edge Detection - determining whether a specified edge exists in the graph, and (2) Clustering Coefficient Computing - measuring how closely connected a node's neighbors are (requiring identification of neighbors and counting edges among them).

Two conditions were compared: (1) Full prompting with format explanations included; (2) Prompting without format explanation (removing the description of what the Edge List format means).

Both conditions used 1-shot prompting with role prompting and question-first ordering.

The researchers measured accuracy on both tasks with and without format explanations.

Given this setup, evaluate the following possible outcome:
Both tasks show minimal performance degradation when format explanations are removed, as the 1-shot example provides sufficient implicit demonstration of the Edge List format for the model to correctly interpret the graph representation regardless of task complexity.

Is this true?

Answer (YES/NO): NO